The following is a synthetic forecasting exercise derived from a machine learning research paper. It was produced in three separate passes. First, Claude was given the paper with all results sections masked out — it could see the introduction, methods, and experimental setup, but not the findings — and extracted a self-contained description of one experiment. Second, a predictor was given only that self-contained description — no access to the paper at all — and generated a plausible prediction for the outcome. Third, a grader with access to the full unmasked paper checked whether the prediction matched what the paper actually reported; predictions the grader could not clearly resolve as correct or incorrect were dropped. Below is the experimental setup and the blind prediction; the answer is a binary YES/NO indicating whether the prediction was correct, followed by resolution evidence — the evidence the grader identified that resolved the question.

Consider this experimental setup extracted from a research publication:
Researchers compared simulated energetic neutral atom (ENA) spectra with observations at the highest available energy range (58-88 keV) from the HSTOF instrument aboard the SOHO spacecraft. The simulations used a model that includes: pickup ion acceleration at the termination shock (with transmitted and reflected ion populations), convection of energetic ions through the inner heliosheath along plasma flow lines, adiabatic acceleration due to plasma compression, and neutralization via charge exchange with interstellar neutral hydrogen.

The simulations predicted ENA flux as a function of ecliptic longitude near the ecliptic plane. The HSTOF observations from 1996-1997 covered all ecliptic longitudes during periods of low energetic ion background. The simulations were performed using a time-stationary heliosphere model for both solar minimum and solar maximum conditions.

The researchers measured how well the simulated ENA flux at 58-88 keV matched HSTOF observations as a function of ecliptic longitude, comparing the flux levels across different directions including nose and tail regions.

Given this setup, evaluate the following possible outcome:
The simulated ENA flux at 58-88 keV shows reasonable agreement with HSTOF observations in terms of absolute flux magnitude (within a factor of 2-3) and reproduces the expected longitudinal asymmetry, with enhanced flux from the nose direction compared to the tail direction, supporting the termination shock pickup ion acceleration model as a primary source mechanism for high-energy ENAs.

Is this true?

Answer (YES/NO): NO